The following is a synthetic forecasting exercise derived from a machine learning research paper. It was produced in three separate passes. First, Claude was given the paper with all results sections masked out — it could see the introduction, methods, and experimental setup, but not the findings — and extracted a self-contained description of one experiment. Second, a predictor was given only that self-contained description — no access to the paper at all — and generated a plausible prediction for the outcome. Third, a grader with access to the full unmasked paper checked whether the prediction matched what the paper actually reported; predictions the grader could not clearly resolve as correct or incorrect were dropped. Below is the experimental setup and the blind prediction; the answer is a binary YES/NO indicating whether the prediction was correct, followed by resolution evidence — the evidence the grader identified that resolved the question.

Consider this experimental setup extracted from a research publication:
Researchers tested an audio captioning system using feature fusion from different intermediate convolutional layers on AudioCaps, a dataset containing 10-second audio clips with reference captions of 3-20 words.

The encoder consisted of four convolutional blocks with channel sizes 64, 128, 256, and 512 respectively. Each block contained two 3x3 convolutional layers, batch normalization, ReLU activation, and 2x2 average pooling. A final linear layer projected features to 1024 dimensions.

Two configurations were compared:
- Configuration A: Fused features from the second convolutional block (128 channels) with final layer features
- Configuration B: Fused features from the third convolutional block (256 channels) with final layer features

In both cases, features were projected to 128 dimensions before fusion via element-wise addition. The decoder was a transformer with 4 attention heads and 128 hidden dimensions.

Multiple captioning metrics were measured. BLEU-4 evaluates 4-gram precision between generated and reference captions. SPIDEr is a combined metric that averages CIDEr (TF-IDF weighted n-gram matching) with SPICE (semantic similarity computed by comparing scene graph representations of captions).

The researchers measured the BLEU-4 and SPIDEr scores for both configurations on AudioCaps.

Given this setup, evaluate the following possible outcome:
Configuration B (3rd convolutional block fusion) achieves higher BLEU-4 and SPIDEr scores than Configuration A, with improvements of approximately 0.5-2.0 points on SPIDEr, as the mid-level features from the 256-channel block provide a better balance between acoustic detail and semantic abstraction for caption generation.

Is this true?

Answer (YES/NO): YES